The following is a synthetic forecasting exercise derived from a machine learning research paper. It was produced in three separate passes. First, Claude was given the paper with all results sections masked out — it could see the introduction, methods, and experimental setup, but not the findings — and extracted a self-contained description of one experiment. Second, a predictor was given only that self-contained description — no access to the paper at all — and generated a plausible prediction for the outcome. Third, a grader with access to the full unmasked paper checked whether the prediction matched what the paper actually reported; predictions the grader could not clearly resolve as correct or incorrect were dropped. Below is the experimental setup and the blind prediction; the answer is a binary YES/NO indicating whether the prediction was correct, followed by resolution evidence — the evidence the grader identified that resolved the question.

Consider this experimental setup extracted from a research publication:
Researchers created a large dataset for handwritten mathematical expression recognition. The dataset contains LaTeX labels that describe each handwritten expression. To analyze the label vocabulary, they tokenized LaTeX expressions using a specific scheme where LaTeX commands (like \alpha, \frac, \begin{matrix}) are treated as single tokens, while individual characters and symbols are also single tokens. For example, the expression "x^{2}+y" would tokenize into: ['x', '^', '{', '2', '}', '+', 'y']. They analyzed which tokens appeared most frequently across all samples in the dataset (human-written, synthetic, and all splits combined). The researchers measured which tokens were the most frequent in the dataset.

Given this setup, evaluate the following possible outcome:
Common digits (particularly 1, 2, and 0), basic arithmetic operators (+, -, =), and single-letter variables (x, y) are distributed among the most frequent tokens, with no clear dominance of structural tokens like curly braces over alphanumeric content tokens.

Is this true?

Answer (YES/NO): NO